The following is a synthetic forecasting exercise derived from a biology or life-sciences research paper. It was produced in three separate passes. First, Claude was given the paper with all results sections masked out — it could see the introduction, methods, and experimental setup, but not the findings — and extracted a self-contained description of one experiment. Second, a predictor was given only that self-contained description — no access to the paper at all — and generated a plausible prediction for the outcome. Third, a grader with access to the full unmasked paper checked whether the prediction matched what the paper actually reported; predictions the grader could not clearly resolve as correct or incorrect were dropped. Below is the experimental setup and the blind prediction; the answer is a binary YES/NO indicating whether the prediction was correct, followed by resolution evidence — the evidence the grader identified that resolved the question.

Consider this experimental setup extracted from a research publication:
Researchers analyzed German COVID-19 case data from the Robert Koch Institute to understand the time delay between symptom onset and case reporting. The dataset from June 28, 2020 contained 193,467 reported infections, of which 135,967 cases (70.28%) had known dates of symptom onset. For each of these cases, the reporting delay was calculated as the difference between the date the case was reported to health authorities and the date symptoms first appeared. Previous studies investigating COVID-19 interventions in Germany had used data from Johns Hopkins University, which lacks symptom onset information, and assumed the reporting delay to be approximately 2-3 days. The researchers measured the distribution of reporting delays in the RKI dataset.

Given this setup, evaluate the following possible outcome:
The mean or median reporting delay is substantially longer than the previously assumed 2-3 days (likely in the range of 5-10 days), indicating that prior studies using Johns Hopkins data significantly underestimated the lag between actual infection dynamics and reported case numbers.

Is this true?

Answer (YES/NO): YES